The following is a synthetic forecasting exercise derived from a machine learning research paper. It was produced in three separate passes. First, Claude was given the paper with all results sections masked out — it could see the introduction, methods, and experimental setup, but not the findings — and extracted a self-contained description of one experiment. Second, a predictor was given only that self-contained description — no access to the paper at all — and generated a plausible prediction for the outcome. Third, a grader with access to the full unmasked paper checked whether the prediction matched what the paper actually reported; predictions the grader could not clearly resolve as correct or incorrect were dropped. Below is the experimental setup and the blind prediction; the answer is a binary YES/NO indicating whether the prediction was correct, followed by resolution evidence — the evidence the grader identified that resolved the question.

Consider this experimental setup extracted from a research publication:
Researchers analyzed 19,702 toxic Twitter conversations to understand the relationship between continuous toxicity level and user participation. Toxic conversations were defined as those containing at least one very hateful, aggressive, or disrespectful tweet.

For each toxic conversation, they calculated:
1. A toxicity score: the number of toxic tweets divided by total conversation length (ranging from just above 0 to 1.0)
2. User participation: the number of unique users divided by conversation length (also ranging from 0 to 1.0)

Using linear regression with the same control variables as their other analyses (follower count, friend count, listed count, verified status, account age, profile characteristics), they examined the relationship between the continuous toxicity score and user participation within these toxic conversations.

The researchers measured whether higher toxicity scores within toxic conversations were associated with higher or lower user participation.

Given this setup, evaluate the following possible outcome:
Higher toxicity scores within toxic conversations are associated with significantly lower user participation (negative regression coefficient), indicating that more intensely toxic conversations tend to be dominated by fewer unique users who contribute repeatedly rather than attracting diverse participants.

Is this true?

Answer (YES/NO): NO